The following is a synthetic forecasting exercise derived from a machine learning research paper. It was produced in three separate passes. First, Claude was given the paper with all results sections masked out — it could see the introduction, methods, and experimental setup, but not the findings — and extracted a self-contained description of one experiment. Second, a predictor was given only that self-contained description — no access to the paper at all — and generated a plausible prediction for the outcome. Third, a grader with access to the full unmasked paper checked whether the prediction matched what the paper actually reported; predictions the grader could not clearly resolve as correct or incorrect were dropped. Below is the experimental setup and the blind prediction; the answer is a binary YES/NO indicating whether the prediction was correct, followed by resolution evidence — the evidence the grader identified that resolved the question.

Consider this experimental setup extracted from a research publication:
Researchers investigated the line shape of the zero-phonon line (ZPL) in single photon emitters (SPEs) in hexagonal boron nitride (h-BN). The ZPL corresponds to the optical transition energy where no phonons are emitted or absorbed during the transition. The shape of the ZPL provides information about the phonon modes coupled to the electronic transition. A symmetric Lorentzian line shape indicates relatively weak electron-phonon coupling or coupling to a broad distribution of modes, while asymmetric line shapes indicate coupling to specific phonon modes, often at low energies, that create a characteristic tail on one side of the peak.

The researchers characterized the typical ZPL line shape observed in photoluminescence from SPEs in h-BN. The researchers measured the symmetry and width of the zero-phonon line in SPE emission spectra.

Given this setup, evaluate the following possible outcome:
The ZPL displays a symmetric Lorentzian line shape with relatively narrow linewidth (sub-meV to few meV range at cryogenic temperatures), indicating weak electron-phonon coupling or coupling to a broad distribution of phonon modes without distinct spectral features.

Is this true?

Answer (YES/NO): NO